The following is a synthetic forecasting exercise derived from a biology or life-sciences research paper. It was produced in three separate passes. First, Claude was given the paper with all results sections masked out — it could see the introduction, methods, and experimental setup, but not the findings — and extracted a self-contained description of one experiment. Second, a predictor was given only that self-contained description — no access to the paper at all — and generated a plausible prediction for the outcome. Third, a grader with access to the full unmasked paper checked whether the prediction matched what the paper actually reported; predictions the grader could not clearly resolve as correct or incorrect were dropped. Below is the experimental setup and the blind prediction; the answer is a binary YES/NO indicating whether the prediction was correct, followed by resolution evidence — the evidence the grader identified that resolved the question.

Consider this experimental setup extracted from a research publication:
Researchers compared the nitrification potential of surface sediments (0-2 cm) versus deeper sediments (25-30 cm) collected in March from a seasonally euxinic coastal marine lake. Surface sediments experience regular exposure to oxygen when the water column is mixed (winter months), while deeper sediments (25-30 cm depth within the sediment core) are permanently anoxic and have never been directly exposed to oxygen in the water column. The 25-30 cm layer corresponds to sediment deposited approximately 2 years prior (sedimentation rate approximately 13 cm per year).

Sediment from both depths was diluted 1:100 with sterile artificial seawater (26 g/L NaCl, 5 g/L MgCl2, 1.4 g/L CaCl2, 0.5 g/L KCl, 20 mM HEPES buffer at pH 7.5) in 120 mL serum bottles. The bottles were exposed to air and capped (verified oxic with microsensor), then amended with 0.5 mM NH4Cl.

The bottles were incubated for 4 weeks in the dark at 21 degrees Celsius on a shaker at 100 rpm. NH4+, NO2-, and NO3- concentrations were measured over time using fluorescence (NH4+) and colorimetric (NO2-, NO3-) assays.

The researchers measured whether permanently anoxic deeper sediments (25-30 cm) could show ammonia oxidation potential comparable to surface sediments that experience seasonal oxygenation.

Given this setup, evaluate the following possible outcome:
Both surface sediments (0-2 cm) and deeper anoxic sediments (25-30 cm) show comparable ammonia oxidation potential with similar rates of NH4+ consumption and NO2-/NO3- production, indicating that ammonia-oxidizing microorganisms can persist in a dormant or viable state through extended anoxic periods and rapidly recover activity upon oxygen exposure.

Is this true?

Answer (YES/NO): YES